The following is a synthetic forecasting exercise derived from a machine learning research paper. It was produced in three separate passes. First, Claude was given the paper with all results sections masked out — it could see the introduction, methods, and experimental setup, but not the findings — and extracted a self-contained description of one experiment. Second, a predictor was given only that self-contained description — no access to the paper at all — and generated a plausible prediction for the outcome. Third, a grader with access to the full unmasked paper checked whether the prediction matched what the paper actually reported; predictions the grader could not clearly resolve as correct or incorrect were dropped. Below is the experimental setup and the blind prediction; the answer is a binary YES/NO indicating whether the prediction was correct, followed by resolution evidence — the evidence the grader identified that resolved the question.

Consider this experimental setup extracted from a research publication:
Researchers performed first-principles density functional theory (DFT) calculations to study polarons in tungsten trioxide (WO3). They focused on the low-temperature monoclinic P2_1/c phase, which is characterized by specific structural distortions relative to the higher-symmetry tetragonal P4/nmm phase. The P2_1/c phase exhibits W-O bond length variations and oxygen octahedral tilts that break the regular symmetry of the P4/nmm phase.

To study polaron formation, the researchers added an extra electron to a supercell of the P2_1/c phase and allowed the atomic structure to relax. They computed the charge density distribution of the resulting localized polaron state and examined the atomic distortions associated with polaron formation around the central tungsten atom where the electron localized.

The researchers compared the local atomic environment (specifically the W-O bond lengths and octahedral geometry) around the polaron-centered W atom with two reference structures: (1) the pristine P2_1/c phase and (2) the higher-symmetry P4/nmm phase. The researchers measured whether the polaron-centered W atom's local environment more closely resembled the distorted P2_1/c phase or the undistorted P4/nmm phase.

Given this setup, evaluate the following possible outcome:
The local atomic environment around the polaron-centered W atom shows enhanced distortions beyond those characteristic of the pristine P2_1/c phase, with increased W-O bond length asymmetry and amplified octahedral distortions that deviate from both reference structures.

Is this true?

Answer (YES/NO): NO